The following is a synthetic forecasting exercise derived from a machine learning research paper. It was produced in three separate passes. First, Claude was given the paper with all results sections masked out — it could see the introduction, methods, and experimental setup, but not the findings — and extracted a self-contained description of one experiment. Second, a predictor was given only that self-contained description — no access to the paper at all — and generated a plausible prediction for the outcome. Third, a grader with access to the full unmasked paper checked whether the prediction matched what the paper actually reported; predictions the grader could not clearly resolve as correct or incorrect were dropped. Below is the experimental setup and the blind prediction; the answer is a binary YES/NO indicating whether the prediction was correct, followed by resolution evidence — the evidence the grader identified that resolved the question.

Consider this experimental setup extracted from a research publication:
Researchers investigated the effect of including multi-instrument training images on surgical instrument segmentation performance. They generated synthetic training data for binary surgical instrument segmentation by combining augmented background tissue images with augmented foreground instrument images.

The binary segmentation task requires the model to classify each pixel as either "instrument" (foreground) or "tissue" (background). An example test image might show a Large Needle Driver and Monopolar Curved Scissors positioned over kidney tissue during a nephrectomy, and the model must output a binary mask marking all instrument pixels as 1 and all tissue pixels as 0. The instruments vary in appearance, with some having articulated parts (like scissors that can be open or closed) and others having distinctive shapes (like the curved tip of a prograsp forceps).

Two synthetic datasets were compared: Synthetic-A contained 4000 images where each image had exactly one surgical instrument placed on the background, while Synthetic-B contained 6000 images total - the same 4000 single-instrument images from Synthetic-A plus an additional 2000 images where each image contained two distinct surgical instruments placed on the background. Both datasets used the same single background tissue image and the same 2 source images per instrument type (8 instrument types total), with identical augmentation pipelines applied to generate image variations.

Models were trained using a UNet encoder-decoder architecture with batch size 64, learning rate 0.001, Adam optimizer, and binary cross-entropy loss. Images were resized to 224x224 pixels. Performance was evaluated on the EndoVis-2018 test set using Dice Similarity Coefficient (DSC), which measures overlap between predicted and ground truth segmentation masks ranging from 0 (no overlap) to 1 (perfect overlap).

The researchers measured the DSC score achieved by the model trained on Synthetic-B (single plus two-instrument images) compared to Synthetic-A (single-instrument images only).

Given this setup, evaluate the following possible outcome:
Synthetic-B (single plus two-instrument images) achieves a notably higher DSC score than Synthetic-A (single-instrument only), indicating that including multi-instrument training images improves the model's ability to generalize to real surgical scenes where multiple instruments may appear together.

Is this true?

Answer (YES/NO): NO